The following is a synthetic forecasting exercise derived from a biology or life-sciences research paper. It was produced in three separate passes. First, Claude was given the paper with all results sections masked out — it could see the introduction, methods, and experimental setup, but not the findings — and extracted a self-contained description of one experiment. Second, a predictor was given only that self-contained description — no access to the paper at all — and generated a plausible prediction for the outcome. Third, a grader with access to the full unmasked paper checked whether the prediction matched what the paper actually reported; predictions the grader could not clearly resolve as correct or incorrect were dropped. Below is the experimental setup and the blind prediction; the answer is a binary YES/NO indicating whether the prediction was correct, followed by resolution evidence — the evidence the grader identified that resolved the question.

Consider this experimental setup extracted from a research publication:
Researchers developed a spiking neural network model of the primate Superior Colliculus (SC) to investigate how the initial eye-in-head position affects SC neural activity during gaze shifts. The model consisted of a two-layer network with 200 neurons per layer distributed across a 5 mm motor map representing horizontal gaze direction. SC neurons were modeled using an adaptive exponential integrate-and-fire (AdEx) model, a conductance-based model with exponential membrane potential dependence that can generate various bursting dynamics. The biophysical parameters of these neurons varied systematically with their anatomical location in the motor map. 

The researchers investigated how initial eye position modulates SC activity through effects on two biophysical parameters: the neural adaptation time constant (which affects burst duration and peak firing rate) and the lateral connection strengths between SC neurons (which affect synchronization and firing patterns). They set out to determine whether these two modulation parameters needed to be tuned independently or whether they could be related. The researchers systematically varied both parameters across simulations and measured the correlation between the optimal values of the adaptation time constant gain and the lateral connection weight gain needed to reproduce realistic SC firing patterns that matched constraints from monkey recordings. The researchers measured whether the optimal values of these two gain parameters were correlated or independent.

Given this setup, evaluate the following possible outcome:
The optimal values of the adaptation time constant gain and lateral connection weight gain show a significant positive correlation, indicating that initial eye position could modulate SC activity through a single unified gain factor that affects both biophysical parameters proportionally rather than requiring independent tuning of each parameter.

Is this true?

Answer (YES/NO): YES